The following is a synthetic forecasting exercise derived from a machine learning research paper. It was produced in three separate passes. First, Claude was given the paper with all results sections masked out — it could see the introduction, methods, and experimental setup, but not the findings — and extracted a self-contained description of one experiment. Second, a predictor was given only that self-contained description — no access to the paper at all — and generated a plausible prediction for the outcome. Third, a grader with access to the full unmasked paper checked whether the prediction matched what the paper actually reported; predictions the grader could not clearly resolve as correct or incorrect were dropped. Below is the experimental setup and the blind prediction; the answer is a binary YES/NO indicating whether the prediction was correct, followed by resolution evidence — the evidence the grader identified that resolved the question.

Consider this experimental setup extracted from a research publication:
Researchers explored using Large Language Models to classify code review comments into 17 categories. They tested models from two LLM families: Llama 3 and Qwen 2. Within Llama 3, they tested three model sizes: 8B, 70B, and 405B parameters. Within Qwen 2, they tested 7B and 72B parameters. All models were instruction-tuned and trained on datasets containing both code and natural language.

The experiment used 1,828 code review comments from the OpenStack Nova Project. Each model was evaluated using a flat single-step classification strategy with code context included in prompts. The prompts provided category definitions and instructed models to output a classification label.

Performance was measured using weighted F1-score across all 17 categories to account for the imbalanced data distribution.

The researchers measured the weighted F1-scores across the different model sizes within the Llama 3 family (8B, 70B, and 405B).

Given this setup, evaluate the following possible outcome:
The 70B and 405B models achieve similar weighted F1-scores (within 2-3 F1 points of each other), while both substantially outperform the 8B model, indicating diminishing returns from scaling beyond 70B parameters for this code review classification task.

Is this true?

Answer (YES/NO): NO